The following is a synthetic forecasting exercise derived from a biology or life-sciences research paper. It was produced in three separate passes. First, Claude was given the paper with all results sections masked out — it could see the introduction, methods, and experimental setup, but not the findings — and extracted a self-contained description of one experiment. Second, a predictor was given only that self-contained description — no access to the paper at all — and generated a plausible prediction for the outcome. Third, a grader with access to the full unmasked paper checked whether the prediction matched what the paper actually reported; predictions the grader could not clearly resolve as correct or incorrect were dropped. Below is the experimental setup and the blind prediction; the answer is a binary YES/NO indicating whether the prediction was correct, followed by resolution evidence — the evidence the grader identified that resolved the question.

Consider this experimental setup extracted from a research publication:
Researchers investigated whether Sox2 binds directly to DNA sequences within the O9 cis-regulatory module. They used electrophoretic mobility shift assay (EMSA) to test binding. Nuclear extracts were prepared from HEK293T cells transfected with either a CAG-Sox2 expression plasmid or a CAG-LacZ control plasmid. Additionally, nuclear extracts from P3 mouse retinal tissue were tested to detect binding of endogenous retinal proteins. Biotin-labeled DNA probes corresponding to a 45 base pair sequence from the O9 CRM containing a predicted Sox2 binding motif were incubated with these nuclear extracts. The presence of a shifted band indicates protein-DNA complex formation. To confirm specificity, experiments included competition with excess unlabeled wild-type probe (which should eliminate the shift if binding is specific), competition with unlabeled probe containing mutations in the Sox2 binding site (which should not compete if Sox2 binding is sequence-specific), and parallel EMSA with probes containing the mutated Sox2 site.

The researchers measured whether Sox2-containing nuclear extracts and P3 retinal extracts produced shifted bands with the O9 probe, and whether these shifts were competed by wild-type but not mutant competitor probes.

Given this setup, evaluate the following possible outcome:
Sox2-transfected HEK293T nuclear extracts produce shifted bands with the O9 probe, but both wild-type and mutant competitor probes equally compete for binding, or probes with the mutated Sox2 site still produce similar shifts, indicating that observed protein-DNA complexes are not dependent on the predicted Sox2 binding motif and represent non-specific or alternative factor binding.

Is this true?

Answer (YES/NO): NO